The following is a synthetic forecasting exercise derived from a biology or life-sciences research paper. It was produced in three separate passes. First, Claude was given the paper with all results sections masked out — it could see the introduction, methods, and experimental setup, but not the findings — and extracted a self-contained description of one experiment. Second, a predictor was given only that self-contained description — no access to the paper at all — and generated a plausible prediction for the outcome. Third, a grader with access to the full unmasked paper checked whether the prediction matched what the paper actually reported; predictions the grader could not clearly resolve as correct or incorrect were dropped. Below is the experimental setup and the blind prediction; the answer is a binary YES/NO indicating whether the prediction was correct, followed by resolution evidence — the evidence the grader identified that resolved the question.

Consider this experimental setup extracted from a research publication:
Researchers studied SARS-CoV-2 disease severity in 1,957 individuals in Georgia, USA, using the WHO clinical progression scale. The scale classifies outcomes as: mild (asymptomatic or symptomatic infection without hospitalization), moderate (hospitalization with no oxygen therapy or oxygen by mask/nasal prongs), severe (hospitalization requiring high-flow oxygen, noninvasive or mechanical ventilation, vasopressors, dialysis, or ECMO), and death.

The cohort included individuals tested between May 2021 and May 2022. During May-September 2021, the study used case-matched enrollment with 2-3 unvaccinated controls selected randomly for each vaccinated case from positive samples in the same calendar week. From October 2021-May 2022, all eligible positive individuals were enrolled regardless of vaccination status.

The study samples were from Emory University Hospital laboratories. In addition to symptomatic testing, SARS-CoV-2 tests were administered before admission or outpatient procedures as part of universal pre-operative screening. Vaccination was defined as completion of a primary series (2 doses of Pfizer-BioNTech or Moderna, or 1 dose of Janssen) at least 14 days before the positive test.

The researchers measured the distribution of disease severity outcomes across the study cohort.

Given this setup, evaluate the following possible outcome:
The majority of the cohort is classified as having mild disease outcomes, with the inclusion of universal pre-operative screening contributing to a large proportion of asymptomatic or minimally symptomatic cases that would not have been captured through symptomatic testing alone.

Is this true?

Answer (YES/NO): NO